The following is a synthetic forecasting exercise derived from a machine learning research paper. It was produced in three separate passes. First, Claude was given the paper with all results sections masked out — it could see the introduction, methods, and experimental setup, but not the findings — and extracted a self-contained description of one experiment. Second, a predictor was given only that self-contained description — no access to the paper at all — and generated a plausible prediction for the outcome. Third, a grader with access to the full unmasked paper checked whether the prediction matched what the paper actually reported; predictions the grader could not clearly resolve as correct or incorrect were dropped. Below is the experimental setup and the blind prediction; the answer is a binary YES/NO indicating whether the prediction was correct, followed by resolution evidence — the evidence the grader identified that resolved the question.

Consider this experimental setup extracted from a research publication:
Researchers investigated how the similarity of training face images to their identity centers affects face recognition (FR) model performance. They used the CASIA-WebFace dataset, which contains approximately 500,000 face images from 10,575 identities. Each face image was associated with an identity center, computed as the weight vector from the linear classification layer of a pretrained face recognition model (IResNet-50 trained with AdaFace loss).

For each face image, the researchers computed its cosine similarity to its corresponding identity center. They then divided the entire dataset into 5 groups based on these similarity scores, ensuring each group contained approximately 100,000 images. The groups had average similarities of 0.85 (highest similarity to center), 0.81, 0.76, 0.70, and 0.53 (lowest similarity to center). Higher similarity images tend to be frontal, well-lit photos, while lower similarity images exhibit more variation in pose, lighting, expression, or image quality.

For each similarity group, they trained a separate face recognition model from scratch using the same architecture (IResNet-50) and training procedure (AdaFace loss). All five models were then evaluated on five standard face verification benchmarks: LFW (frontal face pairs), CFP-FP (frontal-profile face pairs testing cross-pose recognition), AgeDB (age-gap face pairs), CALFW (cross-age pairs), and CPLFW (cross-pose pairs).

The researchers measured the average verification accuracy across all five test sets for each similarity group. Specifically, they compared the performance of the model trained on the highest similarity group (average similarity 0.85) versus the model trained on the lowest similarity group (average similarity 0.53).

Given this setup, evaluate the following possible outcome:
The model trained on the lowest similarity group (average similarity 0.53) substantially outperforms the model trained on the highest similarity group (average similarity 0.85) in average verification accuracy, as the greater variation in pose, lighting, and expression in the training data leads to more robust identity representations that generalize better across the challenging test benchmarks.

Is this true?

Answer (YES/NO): NO